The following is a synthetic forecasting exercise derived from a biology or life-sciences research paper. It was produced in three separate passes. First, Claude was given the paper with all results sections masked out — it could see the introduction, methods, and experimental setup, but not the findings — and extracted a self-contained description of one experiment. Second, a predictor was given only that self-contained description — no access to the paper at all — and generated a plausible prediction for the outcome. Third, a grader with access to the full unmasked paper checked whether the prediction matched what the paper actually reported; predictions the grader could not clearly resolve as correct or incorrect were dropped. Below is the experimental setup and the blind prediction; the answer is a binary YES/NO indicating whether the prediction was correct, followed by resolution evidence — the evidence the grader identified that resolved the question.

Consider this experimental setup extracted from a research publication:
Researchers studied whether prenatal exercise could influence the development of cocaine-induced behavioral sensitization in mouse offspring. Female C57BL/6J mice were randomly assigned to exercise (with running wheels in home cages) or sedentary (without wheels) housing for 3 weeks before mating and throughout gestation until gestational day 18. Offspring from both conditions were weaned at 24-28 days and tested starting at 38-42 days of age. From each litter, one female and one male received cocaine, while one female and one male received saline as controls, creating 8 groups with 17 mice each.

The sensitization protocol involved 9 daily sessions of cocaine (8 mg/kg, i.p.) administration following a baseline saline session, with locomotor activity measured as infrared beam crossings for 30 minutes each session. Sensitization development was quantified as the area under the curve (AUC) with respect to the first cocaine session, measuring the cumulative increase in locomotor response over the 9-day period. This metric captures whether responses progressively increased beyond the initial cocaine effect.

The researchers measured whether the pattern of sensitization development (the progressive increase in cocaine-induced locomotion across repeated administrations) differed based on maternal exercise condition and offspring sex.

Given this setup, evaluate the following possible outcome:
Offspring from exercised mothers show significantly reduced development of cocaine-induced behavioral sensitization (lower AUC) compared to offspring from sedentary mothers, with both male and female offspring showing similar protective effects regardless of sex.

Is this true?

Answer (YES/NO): NO